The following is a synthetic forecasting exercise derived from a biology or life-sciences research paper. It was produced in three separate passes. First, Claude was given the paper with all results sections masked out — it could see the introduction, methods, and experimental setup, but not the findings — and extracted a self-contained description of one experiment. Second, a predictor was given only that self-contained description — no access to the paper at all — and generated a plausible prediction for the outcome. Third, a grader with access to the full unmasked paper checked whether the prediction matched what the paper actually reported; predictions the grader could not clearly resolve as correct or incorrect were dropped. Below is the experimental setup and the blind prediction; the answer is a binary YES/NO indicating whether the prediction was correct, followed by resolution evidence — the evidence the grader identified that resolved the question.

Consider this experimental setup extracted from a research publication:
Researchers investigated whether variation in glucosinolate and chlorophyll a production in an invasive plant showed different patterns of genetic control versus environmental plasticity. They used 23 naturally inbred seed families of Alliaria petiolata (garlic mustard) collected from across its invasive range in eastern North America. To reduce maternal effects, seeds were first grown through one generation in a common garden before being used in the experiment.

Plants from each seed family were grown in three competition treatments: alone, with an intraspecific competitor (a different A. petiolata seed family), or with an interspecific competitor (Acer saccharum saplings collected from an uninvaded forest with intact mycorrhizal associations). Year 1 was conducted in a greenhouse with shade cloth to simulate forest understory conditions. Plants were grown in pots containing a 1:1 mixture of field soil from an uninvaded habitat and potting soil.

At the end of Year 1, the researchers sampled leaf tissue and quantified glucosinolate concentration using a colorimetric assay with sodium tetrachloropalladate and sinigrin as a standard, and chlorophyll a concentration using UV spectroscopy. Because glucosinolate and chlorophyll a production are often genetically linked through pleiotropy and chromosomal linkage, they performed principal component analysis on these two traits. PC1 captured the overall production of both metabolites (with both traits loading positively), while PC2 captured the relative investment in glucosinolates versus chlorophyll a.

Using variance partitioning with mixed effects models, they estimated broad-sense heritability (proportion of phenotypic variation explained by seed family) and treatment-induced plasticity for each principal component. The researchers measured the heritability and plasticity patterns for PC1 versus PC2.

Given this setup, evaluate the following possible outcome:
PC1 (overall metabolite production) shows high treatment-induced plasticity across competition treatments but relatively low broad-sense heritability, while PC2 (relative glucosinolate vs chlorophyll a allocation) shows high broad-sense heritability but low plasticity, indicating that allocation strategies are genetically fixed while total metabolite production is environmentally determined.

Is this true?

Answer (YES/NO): YES